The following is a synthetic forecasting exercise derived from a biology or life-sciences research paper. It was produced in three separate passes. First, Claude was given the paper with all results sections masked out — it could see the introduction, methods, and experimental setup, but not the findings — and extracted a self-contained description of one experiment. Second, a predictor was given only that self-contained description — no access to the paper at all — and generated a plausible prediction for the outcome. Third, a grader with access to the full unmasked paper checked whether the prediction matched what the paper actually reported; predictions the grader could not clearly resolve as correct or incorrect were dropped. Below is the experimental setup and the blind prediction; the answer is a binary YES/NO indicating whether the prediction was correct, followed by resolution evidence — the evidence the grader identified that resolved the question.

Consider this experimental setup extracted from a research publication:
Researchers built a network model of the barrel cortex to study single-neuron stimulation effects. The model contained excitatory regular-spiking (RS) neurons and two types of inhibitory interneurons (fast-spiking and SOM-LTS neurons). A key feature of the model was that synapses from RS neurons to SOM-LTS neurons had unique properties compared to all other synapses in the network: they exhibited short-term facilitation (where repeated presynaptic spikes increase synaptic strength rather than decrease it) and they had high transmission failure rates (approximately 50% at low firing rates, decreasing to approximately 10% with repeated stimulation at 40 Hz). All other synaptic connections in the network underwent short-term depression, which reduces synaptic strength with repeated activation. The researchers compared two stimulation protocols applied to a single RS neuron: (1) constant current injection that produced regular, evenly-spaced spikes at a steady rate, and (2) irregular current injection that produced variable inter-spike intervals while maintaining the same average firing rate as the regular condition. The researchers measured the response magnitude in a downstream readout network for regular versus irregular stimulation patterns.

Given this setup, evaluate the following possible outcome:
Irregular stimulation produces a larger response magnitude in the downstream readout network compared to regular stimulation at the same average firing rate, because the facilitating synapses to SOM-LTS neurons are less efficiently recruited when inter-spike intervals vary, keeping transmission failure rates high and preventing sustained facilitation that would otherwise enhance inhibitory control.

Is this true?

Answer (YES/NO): NO